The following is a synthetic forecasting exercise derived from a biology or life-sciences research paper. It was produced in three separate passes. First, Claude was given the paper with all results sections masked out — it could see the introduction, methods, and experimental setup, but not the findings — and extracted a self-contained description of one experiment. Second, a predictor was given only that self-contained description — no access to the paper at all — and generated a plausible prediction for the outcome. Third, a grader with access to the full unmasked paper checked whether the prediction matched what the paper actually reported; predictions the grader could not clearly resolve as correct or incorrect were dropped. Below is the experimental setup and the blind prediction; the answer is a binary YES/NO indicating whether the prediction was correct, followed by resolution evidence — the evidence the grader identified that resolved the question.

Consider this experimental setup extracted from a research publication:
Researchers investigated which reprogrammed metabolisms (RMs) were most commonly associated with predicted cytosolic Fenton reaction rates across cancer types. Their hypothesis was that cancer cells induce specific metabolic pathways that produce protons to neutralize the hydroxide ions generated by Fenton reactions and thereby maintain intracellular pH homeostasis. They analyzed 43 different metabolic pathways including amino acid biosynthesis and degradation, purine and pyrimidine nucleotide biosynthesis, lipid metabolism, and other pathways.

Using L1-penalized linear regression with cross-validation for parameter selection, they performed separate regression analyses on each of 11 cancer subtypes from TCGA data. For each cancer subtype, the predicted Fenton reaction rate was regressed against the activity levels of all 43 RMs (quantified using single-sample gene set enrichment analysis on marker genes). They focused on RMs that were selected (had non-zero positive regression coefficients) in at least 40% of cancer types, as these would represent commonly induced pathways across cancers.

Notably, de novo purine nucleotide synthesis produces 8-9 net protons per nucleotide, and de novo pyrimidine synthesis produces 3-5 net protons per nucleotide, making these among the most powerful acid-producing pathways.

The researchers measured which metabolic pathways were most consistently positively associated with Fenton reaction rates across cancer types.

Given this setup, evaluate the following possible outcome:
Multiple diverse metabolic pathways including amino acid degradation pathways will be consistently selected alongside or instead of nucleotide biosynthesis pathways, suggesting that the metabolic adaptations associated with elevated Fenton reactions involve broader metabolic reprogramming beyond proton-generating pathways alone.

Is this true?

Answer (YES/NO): NO